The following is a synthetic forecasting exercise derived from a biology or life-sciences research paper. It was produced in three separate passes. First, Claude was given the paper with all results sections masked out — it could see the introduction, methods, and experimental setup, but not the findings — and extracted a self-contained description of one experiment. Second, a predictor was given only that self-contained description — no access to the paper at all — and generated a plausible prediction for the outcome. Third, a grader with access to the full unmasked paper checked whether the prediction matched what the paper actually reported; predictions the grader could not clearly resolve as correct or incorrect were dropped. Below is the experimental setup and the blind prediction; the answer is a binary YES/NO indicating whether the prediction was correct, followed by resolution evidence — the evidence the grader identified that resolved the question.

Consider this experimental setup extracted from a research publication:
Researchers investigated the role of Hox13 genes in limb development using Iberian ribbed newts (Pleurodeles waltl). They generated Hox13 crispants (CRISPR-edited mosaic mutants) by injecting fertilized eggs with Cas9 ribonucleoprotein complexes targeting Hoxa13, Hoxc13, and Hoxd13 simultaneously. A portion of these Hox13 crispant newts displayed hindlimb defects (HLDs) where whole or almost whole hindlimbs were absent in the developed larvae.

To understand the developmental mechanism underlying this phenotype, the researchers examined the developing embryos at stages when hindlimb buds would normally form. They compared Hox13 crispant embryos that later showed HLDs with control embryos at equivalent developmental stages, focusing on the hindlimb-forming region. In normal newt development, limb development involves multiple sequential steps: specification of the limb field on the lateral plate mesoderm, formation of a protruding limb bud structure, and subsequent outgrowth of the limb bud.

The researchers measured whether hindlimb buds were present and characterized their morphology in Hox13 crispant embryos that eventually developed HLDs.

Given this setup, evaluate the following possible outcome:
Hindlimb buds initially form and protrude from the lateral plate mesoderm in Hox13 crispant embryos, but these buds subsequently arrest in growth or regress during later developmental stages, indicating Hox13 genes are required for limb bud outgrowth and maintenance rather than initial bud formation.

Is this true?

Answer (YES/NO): YES